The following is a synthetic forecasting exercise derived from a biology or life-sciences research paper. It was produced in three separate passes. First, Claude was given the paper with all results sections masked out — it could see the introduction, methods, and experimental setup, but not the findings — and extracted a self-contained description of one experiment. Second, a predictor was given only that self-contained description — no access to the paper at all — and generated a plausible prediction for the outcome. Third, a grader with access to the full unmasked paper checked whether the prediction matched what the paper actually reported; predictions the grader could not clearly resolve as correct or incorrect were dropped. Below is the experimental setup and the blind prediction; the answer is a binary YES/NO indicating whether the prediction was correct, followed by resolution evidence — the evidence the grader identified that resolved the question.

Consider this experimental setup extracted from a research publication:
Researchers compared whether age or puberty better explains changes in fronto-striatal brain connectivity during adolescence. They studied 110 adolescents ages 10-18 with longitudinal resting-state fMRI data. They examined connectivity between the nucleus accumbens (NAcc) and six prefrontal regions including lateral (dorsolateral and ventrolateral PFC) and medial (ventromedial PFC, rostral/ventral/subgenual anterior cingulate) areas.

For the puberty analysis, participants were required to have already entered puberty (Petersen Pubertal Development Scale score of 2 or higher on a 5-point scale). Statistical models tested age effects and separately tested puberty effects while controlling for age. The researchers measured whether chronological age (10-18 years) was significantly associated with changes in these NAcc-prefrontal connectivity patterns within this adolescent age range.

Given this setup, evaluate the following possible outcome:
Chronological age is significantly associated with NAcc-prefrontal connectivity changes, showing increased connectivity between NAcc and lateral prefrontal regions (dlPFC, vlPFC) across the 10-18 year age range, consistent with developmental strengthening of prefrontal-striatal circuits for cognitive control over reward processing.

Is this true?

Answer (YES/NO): NO